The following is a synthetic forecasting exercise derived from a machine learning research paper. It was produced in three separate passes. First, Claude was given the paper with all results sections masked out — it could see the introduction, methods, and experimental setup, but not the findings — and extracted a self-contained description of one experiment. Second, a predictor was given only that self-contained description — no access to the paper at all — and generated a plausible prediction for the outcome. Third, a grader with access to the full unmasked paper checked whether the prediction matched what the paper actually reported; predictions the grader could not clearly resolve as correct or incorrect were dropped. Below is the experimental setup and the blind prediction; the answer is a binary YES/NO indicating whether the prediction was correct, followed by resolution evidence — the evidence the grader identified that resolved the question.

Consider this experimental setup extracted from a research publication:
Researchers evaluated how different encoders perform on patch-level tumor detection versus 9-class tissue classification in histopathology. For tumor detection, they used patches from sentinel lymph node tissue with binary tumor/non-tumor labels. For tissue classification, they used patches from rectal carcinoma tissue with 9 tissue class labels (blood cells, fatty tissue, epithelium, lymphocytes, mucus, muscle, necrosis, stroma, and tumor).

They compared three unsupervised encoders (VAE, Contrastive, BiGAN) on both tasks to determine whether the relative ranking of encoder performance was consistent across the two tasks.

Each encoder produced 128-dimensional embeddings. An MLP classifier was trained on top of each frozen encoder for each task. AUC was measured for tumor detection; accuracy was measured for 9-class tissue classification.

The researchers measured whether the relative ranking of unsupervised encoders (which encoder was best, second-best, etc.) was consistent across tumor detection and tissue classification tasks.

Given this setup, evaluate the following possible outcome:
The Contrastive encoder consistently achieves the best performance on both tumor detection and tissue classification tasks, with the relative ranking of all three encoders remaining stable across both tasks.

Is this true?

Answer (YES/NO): NO